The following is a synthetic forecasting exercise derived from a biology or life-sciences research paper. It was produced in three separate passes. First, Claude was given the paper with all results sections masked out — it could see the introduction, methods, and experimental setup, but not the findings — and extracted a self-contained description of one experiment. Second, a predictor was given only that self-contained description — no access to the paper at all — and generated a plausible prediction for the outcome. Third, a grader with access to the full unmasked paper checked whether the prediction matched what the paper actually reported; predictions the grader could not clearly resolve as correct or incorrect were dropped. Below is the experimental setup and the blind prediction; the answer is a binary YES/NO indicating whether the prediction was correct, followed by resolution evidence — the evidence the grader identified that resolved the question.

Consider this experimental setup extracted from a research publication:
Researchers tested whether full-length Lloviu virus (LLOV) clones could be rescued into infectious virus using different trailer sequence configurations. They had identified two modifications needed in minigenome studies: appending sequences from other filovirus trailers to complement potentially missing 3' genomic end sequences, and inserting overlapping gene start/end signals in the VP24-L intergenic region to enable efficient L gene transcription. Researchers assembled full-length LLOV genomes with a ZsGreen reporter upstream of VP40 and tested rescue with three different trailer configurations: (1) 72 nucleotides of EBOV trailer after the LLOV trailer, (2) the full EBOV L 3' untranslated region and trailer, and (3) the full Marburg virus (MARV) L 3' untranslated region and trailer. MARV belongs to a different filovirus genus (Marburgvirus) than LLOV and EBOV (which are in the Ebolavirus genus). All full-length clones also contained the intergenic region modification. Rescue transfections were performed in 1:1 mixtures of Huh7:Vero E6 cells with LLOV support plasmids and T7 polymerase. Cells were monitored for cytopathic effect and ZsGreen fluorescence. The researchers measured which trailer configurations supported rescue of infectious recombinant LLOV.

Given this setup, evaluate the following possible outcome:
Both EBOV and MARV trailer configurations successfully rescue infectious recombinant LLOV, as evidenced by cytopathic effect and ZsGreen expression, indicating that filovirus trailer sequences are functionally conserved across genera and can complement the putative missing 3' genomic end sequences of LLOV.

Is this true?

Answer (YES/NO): YES